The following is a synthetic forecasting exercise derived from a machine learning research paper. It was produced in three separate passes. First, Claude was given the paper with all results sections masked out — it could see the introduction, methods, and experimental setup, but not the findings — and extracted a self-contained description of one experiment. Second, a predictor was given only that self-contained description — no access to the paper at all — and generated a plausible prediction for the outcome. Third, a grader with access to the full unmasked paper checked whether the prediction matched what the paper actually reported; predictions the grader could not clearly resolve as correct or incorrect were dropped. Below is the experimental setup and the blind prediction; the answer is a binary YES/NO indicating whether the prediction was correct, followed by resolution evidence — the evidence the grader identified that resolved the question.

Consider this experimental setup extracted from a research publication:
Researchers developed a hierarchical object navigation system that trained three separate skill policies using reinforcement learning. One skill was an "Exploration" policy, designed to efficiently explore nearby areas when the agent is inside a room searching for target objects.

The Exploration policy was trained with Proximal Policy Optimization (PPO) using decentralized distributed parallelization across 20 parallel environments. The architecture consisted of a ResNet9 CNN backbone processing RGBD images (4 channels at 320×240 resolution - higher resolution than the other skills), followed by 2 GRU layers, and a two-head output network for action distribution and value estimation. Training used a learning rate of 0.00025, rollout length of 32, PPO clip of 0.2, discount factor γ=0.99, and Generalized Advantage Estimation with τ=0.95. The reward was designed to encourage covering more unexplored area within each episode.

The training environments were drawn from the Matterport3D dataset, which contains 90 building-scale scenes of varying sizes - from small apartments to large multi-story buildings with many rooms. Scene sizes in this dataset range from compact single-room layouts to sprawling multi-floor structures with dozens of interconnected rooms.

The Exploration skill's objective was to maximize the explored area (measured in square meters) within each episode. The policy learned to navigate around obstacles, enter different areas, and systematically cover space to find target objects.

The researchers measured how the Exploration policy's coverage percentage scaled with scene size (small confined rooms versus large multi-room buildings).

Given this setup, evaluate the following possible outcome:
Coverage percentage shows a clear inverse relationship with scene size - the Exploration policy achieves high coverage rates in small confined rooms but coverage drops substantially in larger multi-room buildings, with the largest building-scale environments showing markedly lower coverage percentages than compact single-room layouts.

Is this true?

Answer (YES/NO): YES